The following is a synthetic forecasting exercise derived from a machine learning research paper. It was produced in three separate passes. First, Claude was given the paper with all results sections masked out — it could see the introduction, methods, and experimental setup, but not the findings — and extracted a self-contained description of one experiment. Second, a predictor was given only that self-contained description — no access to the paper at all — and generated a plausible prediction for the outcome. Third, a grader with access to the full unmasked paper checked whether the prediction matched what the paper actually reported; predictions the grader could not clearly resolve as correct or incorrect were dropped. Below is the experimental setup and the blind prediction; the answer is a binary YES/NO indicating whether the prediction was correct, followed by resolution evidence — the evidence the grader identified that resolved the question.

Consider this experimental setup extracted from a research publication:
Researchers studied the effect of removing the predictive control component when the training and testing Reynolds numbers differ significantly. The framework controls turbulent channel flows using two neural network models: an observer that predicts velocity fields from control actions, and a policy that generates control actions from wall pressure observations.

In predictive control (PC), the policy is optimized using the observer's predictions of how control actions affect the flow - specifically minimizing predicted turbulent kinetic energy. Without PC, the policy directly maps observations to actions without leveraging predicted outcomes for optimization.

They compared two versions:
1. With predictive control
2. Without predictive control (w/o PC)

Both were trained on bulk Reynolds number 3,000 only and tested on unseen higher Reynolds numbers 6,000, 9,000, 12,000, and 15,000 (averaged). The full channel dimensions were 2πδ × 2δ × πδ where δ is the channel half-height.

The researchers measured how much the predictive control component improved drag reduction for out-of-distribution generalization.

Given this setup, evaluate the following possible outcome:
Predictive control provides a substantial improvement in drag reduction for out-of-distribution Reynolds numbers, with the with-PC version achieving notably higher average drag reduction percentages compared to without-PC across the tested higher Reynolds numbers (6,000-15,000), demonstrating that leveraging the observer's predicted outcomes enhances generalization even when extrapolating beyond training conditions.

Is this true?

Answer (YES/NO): YES